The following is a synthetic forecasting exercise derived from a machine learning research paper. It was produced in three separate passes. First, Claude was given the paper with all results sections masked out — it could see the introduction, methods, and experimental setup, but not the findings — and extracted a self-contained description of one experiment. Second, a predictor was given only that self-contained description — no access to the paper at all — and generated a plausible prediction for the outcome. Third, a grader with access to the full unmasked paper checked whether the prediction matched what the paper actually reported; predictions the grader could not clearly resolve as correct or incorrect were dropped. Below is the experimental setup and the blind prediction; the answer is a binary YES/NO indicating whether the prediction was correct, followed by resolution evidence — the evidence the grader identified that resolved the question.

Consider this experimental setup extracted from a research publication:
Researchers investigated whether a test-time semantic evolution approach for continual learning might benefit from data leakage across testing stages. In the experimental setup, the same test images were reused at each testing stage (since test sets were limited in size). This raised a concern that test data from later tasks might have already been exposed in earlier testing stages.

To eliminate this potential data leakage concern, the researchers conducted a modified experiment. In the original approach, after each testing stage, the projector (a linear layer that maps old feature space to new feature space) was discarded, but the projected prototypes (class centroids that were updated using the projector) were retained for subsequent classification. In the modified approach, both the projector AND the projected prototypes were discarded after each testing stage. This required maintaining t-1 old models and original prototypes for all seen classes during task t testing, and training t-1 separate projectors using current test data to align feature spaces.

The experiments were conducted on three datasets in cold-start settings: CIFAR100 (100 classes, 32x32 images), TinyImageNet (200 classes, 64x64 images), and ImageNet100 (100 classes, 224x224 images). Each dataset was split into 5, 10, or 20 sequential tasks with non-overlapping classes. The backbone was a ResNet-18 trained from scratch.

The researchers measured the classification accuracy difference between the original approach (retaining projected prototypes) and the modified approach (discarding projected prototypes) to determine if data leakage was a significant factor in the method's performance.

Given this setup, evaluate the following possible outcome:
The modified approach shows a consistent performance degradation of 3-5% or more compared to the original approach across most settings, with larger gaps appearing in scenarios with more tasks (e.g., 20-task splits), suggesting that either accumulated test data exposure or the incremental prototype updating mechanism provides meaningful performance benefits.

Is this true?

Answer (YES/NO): NO